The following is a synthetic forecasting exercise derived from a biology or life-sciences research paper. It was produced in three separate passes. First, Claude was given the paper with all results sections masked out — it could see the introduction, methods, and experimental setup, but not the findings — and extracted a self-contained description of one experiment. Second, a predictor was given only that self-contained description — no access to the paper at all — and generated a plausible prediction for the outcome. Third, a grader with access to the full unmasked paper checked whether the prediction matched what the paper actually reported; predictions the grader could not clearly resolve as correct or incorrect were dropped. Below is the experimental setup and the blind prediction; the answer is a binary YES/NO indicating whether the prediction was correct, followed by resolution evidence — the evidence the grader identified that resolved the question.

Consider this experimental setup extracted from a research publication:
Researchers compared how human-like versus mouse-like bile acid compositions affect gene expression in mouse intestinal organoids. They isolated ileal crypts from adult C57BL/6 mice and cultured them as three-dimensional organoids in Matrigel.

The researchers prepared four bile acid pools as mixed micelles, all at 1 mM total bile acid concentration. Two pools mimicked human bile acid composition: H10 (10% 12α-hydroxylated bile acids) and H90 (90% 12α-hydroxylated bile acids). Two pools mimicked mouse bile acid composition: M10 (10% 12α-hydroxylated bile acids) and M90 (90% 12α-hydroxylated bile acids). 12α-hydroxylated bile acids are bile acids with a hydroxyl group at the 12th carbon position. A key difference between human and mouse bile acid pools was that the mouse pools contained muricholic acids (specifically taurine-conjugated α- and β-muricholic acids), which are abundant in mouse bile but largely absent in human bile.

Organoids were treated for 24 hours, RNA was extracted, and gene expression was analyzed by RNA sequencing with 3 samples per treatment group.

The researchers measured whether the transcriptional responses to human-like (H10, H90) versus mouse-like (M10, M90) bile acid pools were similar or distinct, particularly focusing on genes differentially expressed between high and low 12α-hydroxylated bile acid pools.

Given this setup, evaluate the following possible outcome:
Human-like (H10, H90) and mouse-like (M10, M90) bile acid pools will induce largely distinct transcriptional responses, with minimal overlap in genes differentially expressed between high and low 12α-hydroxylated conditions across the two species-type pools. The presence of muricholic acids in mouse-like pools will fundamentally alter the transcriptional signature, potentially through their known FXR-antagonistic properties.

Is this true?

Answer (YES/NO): NO